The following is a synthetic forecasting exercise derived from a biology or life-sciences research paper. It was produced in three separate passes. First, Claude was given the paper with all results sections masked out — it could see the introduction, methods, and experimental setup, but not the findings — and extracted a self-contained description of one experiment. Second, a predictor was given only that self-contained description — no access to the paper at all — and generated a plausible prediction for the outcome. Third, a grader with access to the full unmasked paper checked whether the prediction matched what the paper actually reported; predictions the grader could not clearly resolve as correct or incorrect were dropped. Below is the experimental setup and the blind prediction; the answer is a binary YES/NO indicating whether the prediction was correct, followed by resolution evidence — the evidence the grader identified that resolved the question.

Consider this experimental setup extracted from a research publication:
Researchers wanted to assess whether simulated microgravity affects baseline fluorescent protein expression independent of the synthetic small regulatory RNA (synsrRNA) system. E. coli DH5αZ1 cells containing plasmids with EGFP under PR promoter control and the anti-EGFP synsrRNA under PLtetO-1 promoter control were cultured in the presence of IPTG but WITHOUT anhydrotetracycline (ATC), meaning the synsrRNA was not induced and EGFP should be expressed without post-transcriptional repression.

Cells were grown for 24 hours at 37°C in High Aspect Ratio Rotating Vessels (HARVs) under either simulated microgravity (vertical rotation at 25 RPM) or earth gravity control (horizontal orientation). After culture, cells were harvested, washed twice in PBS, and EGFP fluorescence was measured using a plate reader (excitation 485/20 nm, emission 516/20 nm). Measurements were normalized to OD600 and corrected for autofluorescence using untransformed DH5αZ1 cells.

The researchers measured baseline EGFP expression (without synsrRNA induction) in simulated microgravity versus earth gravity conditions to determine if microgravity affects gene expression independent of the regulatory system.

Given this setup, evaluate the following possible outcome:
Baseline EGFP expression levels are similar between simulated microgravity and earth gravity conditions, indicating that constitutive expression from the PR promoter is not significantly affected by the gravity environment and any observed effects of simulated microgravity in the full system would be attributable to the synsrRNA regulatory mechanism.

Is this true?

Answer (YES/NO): YES